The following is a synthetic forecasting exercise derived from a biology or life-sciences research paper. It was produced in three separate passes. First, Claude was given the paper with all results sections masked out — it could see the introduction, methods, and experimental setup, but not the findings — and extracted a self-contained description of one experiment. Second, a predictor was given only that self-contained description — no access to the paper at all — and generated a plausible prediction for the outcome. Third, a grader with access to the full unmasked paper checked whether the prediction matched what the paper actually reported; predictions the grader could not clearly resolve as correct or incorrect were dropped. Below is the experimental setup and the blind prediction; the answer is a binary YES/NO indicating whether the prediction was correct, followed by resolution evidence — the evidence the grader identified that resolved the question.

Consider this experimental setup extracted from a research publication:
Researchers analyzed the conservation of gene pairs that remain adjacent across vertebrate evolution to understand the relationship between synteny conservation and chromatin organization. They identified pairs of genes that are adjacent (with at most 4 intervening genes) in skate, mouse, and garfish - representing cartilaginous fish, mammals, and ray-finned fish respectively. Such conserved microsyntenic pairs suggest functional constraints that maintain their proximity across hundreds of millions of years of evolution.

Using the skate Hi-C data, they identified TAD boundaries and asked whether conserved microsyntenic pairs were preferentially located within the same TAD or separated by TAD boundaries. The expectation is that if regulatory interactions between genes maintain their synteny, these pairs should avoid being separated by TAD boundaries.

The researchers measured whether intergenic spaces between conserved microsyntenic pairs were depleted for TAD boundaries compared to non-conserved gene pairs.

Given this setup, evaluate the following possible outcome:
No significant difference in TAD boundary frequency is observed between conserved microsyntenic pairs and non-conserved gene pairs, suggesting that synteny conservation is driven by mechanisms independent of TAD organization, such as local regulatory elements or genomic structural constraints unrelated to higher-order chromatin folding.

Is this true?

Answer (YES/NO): NO